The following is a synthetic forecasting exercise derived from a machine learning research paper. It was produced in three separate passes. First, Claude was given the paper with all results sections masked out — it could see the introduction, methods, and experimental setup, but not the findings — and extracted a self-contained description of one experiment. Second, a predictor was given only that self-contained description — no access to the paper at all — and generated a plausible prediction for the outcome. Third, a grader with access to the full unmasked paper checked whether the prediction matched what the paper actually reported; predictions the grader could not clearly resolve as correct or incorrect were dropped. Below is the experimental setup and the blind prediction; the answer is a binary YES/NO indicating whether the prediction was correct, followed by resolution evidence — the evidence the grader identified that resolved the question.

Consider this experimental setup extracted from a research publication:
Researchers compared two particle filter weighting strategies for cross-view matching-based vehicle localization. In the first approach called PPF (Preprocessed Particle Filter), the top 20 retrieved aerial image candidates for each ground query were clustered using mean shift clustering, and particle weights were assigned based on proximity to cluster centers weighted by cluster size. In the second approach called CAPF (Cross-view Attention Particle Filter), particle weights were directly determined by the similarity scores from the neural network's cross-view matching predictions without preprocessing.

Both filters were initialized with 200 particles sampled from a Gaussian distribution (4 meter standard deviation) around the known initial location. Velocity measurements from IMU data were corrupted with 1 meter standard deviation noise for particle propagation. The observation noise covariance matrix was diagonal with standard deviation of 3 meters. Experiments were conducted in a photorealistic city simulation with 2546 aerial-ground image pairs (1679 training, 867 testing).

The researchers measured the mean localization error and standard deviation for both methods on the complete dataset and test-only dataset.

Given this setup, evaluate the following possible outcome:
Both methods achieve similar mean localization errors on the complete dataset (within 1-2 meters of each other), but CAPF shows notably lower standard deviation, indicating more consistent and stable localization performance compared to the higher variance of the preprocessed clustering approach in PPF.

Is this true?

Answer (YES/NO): YES